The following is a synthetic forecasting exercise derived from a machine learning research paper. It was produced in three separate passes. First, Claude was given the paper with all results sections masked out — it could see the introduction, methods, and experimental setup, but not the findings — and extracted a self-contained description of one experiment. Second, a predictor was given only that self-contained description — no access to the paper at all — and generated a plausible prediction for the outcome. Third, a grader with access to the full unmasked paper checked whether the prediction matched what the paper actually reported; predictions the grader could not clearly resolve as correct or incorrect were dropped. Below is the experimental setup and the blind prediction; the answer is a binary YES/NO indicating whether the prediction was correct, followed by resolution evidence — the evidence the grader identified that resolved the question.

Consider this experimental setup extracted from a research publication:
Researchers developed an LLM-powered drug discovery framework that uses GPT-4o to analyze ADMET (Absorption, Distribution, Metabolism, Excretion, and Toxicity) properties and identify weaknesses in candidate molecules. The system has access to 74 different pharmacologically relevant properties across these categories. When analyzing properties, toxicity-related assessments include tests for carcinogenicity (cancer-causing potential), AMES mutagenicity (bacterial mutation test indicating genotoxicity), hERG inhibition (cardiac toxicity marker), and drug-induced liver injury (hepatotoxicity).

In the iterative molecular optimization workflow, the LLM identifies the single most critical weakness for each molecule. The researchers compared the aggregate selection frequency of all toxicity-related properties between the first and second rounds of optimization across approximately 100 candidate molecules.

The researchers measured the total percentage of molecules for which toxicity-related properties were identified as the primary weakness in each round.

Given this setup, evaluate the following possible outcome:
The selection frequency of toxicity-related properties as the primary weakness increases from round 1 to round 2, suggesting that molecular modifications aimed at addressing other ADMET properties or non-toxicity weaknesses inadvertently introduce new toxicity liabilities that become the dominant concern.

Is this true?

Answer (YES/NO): NO